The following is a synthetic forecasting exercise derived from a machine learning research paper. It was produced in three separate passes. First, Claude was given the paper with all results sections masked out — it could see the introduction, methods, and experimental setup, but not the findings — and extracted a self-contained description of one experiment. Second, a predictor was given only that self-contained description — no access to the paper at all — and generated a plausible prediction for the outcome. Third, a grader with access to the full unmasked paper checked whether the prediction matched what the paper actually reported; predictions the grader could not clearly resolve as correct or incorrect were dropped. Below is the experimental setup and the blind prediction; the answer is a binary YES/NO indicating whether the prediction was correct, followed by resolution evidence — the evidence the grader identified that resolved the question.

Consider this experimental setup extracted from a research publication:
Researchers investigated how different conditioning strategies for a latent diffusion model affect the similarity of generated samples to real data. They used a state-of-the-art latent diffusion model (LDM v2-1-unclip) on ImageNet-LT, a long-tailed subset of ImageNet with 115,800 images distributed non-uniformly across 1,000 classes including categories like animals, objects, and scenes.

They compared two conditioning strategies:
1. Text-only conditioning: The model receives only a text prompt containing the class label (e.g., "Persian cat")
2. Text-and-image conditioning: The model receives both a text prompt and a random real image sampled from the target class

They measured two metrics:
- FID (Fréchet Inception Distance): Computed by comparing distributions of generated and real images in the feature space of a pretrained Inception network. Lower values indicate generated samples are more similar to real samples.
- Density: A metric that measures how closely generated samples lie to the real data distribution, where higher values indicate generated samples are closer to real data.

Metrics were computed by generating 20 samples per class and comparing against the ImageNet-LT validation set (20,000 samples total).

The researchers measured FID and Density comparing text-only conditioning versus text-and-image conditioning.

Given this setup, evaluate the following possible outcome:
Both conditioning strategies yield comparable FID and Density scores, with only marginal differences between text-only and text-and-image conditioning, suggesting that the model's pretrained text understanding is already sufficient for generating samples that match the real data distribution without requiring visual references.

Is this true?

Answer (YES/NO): NO